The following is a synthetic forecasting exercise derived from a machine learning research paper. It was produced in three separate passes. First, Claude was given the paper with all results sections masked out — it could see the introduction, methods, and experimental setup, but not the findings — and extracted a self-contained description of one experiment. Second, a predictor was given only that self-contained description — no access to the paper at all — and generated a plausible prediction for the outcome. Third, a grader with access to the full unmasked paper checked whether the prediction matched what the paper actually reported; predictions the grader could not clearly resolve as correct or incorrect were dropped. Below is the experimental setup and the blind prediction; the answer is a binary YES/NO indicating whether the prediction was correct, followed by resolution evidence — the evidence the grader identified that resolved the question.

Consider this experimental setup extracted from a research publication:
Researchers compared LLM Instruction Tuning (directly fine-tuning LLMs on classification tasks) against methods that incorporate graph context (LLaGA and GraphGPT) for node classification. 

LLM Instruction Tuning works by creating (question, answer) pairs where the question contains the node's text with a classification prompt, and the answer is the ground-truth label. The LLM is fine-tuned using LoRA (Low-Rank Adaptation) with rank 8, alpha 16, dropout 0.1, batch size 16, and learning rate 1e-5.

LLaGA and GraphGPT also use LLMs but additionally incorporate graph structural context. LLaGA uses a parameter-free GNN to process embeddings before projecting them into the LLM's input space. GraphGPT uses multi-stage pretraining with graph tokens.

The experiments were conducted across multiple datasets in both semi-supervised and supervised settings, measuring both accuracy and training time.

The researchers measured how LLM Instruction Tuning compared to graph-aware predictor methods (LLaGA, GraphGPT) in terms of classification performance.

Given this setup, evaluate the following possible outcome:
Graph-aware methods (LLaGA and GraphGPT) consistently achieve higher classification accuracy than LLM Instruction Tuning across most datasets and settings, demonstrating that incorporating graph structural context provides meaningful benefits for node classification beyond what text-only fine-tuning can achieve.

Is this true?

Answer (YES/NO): YES